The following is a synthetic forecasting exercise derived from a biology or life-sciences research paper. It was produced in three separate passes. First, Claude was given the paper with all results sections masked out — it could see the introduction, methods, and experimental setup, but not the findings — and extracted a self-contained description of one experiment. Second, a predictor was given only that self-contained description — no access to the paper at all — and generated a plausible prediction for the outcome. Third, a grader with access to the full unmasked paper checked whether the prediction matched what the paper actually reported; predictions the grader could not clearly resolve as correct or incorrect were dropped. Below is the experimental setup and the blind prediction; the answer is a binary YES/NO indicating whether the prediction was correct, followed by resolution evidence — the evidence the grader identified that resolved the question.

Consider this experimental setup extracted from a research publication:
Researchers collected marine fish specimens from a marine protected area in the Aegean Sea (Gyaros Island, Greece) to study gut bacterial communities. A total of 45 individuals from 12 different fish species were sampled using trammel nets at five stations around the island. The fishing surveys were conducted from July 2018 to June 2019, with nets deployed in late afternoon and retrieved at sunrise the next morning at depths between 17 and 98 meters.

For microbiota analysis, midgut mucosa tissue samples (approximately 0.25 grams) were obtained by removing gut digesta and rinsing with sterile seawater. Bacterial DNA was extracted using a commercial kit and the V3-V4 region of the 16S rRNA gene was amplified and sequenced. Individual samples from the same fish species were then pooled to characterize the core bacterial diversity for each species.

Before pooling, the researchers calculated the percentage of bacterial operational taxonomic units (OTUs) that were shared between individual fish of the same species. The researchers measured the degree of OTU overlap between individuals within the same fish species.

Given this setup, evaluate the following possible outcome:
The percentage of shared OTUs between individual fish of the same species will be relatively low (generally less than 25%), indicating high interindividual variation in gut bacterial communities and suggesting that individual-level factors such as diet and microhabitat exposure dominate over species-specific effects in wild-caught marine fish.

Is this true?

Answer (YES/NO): YES